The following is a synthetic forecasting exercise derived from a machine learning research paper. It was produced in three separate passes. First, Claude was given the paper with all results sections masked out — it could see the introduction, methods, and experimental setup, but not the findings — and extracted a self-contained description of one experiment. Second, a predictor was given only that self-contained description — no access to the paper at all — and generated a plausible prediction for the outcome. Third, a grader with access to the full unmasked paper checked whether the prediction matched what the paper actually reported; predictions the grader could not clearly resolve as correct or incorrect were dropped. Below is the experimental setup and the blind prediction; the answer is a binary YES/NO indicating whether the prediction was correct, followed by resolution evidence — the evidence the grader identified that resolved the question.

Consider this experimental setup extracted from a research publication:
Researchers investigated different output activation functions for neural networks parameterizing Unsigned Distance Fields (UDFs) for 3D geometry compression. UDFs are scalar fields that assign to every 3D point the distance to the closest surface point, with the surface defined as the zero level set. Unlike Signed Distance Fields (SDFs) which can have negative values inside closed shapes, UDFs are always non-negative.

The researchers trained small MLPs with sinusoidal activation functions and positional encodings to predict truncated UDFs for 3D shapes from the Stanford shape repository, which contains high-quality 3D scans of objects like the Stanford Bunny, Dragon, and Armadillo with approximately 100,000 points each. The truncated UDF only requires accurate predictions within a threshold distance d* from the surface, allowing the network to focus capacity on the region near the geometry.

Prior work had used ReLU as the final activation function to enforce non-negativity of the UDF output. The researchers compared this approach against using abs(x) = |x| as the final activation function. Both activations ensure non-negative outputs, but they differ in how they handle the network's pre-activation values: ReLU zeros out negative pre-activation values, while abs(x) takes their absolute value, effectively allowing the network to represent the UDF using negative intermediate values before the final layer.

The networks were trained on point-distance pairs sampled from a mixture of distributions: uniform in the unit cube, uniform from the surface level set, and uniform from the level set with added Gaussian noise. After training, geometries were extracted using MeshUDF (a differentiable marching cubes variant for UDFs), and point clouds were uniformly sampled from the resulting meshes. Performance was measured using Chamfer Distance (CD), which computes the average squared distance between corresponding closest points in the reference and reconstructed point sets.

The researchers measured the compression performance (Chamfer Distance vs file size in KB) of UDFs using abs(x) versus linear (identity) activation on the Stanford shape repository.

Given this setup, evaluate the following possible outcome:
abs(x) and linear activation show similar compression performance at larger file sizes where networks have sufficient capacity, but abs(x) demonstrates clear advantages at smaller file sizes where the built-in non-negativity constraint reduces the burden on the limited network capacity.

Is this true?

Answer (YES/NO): YES